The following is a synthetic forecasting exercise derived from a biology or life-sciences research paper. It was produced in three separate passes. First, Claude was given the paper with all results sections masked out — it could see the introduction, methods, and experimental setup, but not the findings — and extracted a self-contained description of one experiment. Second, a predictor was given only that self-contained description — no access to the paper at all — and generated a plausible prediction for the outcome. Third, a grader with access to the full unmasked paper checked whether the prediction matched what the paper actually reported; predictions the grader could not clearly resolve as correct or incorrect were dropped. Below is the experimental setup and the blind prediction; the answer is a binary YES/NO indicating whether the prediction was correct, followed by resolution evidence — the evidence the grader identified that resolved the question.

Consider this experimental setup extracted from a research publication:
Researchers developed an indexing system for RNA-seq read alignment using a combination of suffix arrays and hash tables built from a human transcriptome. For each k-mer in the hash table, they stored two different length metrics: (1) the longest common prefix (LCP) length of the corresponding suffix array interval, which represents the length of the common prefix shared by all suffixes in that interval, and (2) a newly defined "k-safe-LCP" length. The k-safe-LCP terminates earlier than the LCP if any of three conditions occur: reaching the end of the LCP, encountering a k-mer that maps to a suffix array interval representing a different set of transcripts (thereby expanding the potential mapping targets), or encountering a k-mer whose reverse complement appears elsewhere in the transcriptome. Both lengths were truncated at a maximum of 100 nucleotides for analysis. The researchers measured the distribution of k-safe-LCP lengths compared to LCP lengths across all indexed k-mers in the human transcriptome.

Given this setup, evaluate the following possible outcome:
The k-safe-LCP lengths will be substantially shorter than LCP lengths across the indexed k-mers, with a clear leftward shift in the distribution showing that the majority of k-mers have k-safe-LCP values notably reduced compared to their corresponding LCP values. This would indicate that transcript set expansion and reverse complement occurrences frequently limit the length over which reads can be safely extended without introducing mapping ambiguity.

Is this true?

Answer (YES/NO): NO